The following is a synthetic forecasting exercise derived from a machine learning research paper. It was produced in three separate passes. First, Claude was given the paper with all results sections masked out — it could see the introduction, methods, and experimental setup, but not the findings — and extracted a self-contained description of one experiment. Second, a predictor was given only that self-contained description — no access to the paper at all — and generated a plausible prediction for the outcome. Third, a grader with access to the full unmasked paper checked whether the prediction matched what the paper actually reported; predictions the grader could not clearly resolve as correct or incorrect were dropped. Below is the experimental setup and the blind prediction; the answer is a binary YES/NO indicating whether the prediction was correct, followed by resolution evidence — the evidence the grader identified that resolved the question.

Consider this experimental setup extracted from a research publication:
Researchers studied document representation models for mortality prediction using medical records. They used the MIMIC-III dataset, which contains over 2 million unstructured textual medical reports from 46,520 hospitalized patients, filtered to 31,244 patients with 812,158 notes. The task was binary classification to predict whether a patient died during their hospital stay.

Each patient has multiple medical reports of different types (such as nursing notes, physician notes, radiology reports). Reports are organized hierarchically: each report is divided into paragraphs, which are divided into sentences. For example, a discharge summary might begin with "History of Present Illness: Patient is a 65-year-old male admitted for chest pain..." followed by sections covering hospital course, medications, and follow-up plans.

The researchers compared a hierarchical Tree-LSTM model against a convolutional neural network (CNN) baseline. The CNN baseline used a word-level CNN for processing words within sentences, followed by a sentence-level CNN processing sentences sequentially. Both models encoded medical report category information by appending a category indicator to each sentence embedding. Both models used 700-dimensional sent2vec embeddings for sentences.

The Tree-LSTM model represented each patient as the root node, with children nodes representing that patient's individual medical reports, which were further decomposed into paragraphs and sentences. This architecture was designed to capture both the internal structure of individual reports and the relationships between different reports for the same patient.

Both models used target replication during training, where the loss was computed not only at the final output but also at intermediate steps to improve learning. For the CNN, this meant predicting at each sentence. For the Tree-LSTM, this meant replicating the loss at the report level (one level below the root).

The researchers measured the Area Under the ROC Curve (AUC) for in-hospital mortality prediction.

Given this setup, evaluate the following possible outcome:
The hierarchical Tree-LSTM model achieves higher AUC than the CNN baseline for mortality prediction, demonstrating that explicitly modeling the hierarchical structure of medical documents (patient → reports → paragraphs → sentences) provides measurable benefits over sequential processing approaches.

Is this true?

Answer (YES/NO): NO